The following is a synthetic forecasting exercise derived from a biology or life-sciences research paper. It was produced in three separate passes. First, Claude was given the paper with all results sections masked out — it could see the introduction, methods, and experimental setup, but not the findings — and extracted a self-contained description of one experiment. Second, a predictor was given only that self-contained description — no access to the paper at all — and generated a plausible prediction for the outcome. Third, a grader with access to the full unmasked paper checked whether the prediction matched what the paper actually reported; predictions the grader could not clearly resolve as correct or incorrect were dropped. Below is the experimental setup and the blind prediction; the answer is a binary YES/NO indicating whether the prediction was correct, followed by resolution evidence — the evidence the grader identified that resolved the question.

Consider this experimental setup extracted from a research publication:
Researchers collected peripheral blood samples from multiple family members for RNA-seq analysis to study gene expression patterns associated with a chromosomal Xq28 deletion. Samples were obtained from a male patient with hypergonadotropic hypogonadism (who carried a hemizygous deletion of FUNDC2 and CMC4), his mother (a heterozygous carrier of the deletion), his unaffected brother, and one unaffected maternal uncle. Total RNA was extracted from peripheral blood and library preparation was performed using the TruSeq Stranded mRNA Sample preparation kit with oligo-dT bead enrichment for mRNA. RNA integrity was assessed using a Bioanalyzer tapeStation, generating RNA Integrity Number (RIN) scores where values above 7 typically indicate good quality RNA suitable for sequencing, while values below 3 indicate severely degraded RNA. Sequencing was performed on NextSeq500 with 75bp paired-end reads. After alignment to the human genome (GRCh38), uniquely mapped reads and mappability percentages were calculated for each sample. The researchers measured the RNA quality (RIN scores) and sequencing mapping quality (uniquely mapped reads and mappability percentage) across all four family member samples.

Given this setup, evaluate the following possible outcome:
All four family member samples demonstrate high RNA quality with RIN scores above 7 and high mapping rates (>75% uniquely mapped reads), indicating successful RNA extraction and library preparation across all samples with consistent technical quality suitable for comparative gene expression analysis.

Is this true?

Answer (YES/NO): NO